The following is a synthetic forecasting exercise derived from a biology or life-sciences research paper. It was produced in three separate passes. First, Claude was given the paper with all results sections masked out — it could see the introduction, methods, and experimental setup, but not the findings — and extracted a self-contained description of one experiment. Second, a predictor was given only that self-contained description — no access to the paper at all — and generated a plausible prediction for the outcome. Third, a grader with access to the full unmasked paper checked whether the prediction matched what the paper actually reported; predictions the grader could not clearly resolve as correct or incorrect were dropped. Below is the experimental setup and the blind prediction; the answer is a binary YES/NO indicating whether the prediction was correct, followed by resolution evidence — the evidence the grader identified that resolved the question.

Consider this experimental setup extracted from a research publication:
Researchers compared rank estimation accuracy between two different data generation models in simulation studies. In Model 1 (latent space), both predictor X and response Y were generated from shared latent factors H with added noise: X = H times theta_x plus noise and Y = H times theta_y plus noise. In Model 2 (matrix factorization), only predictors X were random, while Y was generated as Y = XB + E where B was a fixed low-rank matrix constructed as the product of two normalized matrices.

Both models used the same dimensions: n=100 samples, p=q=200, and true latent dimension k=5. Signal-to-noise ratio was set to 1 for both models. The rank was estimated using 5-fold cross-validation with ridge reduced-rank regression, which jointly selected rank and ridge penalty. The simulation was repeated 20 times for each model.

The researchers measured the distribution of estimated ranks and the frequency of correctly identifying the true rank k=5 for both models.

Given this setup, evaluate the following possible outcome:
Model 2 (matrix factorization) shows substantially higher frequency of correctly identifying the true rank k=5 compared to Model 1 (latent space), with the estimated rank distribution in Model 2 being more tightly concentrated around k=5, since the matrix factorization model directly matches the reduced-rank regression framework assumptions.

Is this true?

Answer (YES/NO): NO